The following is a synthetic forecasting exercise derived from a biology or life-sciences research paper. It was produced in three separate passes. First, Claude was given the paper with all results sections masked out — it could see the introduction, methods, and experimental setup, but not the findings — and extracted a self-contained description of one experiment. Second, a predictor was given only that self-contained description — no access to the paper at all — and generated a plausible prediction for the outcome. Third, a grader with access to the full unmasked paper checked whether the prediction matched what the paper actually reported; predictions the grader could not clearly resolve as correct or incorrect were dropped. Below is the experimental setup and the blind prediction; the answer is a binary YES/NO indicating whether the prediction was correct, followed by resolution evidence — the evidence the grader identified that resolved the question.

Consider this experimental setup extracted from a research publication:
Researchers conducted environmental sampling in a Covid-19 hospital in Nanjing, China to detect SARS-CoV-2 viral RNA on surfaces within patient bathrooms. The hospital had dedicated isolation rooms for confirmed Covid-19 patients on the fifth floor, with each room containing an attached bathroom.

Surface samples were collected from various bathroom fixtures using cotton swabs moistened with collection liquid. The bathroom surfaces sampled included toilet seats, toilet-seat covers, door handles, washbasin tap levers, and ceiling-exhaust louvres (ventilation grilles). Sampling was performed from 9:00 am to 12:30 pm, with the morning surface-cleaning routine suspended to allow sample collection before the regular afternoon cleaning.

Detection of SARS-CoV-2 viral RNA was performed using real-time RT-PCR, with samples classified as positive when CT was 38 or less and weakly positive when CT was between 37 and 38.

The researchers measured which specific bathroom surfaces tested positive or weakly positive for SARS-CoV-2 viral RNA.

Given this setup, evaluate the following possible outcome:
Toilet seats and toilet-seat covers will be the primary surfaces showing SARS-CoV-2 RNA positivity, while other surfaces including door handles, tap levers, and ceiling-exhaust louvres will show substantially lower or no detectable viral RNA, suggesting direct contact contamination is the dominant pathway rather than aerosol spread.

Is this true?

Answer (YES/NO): NO